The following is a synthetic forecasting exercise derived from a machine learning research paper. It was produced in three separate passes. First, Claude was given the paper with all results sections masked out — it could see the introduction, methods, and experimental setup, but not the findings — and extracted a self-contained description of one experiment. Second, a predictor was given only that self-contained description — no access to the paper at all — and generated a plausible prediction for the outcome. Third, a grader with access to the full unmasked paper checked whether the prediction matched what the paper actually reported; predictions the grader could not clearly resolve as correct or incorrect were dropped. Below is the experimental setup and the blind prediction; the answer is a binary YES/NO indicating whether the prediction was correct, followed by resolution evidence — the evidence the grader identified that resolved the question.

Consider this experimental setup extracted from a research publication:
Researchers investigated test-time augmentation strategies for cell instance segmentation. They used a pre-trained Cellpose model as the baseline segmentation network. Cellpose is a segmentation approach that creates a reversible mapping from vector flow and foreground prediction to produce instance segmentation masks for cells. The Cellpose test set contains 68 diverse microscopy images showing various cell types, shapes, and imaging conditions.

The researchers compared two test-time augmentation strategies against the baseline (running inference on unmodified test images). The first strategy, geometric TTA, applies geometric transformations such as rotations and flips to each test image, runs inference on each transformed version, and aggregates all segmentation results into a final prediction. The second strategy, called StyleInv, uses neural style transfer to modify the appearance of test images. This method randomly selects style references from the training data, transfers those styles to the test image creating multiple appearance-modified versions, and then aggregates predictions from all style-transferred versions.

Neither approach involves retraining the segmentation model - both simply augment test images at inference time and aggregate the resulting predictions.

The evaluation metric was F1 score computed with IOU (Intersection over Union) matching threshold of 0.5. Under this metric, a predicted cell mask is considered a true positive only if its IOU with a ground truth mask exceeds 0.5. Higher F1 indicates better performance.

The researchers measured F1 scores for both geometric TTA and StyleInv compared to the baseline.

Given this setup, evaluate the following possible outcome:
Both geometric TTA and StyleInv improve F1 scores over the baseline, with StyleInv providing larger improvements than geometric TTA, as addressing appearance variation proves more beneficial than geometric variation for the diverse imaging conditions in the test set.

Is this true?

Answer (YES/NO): NO